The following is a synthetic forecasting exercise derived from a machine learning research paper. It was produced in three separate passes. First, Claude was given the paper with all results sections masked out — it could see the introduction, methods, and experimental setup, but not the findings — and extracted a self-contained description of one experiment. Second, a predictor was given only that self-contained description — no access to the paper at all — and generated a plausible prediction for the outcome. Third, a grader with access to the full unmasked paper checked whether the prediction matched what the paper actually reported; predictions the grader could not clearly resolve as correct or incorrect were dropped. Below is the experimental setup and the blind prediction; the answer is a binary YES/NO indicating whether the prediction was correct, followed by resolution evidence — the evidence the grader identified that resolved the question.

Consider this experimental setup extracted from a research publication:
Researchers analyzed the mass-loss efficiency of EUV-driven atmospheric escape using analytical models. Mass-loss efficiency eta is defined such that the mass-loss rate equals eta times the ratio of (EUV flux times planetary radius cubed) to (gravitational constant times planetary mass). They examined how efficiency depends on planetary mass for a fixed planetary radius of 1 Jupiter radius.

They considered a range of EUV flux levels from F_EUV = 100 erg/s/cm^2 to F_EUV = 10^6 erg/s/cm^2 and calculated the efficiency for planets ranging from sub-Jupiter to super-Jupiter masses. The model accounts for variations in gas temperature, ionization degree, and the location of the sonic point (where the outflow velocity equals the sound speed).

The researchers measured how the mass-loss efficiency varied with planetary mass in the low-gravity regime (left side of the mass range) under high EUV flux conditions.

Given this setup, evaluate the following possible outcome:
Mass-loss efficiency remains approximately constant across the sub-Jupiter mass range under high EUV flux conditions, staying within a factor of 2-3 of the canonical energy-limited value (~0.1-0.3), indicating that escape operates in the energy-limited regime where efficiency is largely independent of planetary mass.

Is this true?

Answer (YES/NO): NO